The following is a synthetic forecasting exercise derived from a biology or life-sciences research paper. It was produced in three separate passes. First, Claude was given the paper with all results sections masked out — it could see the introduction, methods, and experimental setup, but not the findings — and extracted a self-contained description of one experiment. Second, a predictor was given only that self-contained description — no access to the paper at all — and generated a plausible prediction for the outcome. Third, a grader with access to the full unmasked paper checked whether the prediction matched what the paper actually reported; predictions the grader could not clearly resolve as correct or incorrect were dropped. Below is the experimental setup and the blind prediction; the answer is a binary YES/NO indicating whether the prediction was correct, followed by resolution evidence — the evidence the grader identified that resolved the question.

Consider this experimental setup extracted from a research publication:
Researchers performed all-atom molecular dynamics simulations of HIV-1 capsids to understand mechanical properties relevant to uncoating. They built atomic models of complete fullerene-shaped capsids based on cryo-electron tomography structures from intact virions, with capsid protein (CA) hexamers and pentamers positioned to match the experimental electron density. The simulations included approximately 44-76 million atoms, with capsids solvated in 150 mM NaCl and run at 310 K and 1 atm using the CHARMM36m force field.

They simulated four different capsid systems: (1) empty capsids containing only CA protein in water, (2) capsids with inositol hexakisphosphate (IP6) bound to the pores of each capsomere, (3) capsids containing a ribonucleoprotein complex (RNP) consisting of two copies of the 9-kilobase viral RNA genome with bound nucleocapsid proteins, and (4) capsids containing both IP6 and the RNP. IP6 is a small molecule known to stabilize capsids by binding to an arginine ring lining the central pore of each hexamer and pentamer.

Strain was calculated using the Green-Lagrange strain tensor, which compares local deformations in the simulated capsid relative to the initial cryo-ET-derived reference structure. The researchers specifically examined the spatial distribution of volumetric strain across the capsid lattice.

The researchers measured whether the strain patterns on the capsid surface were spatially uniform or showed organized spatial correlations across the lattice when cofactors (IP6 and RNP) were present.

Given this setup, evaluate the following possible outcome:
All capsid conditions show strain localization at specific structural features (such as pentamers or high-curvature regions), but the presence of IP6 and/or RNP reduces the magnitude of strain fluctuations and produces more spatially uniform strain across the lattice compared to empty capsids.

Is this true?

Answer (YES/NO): NO